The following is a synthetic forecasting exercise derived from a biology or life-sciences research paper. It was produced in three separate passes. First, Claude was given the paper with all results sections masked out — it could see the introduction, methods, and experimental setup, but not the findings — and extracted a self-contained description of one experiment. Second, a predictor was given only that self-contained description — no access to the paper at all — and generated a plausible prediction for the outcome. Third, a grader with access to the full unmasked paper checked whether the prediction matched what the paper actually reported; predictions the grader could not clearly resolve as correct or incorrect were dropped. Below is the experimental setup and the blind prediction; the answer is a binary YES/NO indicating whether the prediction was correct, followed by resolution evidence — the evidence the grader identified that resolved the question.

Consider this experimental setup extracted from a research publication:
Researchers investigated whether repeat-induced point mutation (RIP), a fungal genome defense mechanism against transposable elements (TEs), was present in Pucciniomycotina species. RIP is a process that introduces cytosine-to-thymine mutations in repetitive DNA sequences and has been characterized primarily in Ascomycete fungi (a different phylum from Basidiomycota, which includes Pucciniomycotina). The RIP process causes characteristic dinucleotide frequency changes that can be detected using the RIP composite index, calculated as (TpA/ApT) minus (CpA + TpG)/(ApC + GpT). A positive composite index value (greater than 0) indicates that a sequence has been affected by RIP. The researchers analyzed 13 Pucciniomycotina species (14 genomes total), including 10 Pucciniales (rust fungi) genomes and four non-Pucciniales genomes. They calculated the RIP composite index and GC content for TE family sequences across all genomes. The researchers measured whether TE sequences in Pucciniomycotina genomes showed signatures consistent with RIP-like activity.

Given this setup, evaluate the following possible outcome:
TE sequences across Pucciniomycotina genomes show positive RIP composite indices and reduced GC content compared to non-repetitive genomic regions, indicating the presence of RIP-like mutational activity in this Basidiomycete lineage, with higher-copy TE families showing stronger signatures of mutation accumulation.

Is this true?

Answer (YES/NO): NO